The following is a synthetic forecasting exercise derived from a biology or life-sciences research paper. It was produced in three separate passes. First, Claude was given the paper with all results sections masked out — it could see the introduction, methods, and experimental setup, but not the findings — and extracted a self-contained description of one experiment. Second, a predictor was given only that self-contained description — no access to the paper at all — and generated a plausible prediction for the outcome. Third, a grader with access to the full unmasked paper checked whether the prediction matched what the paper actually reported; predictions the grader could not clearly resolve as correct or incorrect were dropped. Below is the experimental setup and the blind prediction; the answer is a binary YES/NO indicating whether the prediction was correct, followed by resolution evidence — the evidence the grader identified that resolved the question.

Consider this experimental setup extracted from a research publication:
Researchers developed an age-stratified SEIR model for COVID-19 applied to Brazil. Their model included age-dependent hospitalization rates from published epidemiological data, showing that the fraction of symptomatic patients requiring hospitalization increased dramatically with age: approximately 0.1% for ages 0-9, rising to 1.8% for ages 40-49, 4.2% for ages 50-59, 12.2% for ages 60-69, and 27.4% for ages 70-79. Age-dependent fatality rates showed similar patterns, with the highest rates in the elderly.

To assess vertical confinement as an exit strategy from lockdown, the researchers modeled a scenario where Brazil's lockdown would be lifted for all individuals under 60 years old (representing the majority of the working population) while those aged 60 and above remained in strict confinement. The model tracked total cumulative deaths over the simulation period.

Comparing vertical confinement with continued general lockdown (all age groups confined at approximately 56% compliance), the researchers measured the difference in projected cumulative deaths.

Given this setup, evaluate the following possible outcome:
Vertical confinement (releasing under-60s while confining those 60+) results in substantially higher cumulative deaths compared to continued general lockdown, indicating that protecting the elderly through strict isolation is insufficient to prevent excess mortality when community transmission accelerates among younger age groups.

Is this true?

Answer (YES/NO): YES